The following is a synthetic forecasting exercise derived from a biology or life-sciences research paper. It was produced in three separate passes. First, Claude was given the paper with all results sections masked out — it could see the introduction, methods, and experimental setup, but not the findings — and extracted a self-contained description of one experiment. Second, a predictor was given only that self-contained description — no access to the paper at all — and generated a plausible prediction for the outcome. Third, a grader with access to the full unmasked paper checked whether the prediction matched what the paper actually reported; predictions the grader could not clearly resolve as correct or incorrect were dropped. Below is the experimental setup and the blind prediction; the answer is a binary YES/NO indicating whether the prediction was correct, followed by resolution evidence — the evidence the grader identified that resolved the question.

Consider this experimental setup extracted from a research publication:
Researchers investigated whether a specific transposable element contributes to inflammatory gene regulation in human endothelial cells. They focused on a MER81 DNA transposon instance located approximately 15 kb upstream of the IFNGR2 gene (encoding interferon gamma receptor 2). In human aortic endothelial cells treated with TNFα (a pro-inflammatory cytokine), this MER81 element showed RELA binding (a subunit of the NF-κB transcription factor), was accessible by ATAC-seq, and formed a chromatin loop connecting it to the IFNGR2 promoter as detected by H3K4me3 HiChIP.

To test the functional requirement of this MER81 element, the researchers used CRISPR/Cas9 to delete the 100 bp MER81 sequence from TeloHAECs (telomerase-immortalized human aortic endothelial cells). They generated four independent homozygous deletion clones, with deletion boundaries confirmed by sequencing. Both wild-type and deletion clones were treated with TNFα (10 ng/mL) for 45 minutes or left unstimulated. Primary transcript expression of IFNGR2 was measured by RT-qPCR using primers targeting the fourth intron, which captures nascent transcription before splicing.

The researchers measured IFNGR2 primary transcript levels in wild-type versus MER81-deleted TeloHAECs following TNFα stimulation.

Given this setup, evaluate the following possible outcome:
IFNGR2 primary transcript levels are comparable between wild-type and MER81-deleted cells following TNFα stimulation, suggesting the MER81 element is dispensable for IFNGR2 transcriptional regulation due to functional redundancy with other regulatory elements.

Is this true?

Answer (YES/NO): NO